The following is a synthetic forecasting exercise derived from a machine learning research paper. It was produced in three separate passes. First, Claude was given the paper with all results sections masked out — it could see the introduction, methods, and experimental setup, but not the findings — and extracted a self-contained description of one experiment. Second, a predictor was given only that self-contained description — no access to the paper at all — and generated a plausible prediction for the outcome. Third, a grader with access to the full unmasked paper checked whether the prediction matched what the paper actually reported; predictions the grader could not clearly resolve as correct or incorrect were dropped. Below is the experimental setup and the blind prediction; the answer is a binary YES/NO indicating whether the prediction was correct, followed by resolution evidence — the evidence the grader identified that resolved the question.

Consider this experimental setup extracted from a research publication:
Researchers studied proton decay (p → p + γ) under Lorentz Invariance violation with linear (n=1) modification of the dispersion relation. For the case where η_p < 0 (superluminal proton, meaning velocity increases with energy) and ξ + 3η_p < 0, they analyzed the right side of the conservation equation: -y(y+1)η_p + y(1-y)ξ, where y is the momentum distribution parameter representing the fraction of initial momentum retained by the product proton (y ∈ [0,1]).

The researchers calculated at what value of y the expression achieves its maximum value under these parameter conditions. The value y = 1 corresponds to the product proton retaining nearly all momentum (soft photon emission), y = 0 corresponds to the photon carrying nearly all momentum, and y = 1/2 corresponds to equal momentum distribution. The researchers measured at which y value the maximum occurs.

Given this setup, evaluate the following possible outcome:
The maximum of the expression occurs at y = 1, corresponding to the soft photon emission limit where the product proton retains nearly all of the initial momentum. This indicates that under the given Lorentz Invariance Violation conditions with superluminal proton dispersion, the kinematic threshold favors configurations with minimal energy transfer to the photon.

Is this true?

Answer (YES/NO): YES